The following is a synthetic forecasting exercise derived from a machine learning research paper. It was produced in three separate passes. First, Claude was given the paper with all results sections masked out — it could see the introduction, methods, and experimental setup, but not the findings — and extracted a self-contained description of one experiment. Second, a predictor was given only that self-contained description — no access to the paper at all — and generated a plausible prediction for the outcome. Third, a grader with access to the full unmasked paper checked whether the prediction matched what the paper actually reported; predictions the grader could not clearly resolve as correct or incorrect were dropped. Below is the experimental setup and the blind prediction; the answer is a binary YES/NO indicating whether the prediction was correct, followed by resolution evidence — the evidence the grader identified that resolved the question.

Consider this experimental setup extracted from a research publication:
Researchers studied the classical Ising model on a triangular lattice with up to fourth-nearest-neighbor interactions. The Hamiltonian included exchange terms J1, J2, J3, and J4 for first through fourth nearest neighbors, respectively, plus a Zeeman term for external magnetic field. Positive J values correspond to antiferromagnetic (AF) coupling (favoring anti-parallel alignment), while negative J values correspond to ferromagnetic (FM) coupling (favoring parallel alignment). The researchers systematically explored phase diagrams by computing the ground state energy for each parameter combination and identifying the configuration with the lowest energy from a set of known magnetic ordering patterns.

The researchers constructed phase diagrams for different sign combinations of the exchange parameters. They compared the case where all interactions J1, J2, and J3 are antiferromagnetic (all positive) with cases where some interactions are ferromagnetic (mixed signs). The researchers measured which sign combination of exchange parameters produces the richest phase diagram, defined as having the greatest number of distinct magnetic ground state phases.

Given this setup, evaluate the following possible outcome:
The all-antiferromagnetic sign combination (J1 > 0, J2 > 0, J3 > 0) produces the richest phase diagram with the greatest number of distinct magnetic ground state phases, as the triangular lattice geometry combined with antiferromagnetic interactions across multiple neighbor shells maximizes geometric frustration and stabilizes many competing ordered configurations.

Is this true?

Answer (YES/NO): YES